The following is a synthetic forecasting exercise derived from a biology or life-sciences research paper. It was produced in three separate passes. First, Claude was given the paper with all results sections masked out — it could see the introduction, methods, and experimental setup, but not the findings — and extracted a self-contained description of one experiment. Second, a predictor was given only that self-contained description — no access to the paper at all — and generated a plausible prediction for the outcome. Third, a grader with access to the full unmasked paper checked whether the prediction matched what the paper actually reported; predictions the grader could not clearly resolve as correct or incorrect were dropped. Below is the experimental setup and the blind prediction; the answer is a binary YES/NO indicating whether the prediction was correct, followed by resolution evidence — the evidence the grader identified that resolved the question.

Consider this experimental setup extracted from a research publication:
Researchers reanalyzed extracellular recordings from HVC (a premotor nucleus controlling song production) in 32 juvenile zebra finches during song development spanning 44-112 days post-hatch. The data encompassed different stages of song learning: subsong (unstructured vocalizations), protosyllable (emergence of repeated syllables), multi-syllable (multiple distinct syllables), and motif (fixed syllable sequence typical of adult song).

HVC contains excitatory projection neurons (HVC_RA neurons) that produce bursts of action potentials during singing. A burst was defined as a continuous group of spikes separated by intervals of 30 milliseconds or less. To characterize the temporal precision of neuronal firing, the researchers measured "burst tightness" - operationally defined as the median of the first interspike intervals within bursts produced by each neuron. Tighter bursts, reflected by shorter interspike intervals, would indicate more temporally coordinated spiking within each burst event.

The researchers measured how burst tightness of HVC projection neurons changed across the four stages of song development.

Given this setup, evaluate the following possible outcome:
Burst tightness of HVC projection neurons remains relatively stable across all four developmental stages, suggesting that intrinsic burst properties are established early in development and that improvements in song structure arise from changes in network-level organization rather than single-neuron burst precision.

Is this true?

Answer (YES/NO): NO